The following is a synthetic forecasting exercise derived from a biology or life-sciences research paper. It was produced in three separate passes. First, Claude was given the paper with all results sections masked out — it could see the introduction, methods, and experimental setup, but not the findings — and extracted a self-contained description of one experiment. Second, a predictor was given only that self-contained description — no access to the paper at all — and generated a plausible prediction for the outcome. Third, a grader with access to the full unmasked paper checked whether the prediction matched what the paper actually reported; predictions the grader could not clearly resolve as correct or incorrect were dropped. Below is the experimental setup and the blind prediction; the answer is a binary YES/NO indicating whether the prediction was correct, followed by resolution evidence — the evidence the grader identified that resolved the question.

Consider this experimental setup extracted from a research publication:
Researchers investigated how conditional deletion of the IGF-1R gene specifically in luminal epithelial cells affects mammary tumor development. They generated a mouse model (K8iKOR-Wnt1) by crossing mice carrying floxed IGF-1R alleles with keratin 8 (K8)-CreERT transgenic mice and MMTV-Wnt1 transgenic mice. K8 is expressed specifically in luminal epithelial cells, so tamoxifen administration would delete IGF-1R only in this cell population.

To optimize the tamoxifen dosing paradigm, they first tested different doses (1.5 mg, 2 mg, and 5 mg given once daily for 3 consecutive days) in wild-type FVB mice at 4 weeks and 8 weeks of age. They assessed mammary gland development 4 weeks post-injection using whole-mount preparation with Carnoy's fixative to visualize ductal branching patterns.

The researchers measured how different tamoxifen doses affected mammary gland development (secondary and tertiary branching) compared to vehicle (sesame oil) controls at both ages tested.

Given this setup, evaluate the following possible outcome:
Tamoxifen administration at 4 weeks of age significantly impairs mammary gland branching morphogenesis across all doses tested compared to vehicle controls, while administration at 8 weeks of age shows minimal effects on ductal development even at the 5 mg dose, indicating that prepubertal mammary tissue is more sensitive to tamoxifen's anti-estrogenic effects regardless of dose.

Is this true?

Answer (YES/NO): NO